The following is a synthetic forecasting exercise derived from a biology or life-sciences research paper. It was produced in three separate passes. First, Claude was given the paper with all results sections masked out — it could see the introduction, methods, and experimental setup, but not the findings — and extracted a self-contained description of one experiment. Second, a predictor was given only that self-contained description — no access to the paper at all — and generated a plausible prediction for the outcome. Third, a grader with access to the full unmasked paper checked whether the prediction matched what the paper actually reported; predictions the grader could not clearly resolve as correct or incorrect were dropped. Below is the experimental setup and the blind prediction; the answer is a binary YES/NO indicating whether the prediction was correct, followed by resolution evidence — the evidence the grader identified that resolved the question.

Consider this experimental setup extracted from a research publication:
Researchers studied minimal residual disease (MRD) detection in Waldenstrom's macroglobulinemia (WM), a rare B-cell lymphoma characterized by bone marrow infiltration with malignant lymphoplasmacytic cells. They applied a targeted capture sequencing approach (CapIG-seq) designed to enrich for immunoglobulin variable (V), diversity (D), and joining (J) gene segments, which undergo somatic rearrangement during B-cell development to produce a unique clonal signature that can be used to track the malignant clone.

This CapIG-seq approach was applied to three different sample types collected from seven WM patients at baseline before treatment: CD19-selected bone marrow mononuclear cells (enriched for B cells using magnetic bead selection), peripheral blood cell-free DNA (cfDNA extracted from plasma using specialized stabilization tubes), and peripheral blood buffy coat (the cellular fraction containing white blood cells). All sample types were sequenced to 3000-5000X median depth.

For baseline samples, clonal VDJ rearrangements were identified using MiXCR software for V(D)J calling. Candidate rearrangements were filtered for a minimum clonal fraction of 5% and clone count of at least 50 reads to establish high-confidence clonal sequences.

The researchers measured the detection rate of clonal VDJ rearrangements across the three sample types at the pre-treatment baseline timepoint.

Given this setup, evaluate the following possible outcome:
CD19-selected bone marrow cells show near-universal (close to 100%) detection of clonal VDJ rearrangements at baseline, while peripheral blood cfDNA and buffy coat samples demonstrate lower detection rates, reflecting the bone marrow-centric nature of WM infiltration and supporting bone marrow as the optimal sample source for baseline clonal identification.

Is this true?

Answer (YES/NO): NO